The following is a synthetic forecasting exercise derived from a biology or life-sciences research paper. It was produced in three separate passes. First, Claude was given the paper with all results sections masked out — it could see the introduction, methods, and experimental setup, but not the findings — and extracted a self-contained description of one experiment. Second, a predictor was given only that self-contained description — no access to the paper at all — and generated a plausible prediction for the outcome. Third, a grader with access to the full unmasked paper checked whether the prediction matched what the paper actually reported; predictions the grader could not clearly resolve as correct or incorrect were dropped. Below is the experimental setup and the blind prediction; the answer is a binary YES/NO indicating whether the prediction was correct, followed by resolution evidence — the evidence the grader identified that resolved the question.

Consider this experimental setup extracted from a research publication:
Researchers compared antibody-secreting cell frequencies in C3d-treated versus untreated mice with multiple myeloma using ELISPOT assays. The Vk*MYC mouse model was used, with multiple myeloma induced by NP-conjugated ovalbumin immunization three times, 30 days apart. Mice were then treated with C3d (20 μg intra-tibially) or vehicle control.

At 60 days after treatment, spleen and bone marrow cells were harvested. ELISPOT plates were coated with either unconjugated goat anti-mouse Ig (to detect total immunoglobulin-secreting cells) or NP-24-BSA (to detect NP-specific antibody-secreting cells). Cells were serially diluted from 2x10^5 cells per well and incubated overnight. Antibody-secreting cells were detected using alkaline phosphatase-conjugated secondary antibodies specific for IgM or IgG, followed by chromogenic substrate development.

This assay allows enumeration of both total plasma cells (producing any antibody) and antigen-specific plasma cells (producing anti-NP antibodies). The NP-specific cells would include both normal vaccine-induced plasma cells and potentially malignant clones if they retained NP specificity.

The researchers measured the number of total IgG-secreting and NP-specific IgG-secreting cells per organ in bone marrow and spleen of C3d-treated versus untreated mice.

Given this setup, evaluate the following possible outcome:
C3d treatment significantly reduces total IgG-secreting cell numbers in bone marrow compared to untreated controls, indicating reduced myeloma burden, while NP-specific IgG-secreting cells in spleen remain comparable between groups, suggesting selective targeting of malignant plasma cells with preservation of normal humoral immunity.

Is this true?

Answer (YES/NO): YES